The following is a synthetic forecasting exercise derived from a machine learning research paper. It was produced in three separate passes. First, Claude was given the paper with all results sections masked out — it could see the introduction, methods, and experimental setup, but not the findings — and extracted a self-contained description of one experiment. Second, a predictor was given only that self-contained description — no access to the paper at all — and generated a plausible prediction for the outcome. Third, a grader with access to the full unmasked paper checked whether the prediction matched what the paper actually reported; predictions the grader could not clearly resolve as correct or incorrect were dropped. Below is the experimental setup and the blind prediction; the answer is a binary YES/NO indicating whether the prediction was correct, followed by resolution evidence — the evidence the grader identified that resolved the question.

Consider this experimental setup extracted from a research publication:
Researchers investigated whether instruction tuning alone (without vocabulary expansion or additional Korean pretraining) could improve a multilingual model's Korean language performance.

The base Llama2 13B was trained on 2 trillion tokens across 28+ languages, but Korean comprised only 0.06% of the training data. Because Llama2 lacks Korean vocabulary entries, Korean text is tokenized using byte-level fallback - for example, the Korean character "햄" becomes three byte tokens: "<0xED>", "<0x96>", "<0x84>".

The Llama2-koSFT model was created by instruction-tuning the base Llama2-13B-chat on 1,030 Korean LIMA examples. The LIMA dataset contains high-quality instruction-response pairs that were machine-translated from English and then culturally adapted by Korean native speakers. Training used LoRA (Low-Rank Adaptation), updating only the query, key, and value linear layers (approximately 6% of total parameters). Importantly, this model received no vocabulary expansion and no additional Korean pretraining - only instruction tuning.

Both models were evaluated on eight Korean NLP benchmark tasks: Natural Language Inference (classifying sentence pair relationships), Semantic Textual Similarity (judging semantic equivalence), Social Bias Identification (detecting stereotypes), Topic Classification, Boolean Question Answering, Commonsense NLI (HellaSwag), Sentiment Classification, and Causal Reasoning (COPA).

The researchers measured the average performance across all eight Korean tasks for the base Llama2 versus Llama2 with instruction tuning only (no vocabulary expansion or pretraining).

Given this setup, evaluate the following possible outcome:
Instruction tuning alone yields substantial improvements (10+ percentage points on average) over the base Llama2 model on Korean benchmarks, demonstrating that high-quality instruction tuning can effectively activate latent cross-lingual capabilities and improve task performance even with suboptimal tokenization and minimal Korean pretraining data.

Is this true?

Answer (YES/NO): NO